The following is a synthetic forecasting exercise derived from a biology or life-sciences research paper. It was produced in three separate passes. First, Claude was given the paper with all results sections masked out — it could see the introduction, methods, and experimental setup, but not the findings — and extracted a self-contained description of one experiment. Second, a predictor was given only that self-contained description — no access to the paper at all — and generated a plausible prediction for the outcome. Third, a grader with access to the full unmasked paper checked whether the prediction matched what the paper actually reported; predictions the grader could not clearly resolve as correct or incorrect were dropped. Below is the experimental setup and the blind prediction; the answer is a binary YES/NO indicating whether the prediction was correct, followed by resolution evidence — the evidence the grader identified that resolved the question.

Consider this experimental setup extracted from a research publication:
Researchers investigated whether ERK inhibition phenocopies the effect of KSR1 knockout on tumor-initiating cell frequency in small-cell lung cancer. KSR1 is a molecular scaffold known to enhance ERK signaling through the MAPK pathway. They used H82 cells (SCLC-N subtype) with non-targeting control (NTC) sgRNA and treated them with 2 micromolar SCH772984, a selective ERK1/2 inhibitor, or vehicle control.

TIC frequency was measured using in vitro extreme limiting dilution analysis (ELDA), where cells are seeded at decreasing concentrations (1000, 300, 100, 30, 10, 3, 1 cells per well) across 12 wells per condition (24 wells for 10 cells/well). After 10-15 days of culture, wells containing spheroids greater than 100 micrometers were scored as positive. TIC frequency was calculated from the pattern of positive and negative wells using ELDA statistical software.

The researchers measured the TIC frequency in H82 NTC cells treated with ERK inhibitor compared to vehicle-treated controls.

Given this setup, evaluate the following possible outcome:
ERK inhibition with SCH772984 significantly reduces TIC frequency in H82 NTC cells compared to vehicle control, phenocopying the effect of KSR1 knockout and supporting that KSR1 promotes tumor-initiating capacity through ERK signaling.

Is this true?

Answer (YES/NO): NO